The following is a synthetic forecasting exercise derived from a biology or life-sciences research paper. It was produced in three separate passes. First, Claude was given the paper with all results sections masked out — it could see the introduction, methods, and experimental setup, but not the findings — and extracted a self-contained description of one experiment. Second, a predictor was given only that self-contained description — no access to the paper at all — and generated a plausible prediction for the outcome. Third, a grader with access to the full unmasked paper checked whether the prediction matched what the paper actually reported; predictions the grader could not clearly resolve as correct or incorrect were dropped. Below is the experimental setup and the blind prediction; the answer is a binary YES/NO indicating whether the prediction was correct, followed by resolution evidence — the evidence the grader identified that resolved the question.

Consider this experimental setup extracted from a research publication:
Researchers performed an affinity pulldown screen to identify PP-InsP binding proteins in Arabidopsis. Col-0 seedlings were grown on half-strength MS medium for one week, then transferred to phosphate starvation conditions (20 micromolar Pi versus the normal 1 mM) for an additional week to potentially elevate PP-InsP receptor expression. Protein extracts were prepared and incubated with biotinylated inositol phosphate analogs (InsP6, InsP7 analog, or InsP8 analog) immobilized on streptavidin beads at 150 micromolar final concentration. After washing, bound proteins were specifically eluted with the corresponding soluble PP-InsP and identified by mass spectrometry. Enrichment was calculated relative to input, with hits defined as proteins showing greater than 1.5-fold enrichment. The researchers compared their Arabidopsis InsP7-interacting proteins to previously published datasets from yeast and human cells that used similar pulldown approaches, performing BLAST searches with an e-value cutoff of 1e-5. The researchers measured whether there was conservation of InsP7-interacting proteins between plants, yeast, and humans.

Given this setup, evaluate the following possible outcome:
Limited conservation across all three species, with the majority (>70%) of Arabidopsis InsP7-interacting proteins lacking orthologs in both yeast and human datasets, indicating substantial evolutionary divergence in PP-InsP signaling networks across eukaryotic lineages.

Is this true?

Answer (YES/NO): NO